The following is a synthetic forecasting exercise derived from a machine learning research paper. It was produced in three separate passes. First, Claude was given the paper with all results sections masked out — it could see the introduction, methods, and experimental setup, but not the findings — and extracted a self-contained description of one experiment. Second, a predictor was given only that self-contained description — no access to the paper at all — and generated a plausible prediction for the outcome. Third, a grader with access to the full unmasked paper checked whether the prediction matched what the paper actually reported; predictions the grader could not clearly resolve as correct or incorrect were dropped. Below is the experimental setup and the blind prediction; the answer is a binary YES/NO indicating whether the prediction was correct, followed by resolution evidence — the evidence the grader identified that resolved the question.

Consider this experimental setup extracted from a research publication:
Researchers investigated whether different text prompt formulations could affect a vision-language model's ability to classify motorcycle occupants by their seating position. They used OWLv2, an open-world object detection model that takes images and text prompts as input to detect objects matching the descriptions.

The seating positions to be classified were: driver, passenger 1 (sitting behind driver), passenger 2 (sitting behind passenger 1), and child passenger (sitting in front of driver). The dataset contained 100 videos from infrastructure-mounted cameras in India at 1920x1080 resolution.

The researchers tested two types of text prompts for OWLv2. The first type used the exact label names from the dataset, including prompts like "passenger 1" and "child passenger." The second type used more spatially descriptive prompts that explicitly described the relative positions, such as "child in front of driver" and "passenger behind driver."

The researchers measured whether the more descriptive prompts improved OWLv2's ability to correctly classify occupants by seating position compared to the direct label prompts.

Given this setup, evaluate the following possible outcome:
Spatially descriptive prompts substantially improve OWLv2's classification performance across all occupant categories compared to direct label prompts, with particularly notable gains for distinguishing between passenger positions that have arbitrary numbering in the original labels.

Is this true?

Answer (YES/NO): NO